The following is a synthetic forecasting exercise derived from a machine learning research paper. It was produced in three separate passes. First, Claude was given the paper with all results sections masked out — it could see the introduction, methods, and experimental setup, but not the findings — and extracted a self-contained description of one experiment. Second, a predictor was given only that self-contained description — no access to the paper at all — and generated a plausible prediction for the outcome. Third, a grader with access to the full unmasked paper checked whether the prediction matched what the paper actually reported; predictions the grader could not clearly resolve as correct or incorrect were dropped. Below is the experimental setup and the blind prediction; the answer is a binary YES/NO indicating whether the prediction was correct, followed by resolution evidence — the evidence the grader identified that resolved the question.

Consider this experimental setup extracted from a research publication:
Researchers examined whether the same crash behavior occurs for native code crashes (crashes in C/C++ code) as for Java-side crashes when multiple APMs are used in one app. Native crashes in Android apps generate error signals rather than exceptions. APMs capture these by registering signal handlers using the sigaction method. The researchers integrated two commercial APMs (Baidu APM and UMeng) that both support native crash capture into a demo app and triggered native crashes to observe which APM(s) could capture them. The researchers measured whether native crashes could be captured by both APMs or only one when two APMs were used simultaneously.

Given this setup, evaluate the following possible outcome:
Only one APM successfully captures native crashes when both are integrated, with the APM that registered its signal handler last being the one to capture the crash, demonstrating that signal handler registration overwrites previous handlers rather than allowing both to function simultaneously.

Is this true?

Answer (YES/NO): NO